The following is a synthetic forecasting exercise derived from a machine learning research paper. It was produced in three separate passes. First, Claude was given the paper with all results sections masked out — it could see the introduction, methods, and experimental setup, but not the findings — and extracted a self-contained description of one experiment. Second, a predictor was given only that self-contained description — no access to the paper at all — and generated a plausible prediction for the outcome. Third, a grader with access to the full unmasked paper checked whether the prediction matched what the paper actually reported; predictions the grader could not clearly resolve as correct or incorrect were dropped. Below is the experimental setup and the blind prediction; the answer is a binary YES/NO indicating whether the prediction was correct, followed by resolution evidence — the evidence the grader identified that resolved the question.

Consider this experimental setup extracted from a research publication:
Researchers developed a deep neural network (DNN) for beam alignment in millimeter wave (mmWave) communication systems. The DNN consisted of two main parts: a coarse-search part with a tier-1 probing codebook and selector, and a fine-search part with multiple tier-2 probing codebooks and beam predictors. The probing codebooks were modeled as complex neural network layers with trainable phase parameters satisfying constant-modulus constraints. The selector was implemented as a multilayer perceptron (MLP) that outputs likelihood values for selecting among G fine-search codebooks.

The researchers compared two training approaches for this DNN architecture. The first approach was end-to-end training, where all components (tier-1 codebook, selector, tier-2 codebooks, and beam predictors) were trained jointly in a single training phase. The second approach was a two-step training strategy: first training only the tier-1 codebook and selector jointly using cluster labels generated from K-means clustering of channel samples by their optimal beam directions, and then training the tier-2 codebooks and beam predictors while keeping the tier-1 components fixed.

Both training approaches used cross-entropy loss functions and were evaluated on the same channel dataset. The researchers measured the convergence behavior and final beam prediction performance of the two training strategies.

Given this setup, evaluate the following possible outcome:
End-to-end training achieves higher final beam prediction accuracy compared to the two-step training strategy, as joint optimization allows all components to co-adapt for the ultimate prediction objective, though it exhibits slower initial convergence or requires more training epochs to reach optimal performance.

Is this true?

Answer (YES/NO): NO